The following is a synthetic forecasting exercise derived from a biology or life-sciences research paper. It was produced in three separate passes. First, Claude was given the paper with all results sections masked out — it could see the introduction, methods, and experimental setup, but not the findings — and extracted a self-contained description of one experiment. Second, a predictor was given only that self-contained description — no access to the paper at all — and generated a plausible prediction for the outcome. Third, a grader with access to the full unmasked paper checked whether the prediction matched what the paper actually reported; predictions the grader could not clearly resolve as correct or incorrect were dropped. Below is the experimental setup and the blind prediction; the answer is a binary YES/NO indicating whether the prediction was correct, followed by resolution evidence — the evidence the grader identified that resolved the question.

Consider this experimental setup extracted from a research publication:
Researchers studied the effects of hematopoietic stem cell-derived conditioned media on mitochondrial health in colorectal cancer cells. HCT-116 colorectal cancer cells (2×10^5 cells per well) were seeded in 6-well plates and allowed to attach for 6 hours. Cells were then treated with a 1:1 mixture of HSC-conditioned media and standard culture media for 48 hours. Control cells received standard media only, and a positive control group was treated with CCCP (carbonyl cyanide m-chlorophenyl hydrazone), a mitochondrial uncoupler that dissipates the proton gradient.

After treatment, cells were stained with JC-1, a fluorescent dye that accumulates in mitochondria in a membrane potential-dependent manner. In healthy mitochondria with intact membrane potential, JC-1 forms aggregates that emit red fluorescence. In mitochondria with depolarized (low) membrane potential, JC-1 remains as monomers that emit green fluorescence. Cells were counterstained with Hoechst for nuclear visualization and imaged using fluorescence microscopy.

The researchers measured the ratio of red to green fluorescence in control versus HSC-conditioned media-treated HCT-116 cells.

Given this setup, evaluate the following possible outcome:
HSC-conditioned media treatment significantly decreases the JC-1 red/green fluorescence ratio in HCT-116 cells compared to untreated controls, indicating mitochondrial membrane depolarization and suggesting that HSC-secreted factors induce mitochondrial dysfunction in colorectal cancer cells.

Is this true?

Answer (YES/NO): YES